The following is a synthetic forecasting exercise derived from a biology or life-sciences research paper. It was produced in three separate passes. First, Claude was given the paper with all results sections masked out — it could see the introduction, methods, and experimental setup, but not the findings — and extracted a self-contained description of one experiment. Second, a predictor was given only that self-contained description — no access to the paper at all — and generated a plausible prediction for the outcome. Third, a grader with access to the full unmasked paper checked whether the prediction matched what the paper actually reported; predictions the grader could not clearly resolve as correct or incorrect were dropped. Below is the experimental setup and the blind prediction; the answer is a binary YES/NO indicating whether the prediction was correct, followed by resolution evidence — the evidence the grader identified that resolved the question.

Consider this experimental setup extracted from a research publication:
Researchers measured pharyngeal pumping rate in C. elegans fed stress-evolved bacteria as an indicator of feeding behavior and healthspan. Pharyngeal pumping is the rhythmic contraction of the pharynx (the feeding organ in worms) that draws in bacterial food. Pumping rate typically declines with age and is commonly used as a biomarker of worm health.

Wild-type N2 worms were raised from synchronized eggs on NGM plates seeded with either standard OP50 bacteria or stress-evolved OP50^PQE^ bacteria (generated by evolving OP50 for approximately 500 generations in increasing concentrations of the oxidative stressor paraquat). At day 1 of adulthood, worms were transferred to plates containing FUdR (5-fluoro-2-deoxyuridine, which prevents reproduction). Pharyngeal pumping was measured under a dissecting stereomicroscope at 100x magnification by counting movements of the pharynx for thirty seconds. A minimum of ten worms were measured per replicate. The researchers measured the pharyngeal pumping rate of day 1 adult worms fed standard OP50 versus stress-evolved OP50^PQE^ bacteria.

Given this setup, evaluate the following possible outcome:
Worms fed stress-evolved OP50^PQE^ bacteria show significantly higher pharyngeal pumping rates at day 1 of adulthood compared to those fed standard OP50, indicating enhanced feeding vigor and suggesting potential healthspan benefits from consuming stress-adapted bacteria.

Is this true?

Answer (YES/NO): YES